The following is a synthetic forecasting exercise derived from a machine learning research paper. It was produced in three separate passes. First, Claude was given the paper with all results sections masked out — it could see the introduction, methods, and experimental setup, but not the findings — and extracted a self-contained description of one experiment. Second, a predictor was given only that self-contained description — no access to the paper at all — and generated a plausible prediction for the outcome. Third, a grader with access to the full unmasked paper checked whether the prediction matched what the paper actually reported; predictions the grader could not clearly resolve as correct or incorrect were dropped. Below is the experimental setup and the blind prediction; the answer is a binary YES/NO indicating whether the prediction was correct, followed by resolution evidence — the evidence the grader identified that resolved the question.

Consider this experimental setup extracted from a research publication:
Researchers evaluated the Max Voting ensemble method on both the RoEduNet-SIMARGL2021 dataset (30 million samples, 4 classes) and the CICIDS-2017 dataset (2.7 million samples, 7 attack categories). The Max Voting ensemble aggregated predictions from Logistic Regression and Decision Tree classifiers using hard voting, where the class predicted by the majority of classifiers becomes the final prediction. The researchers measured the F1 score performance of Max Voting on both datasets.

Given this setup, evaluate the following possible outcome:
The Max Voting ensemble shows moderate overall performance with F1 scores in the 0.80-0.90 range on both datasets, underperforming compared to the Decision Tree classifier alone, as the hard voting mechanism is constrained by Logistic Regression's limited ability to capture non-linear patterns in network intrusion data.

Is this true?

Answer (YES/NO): NO